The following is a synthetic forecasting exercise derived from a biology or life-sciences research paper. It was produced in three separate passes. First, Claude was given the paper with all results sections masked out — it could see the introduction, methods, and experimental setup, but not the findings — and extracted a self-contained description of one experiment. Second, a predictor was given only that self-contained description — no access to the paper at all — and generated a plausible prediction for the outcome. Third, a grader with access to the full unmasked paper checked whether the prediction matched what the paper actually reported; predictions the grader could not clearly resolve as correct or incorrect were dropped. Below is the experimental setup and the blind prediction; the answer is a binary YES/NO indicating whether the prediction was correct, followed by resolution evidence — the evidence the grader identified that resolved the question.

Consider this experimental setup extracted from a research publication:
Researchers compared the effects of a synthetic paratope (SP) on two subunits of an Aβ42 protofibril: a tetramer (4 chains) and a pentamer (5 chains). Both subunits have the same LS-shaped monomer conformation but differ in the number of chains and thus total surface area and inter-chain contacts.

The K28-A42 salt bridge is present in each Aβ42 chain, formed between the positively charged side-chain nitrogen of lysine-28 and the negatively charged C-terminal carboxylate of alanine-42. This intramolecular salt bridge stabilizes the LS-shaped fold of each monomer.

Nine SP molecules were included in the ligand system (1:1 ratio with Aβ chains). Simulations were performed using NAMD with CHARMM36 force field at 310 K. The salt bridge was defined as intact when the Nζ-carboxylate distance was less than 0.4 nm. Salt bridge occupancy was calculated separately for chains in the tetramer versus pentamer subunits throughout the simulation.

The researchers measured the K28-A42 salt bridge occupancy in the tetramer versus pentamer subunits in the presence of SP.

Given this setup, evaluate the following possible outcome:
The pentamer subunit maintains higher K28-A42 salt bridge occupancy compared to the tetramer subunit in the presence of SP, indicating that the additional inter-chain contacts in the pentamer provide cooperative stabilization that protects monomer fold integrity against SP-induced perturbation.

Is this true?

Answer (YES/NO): NO